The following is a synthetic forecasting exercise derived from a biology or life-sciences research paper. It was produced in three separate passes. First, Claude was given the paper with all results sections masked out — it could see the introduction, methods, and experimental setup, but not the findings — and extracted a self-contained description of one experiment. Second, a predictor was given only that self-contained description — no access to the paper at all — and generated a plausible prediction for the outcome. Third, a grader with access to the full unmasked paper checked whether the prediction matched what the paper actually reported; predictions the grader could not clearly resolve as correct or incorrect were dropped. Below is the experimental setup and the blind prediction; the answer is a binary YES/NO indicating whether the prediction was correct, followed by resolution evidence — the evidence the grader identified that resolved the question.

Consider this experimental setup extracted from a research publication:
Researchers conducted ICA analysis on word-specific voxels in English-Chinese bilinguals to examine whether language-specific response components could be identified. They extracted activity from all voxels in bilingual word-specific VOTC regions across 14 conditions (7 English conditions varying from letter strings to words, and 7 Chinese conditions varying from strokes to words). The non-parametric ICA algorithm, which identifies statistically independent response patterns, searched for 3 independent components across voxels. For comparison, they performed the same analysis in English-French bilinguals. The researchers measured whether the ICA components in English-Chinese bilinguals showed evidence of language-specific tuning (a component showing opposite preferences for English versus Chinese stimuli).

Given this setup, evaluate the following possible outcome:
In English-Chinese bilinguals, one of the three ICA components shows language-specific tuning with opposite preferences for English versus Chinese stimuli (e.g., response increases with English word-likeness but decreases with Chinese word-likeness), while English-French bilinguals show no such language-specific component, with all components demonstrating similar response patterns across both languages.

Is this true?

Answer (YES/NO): NO